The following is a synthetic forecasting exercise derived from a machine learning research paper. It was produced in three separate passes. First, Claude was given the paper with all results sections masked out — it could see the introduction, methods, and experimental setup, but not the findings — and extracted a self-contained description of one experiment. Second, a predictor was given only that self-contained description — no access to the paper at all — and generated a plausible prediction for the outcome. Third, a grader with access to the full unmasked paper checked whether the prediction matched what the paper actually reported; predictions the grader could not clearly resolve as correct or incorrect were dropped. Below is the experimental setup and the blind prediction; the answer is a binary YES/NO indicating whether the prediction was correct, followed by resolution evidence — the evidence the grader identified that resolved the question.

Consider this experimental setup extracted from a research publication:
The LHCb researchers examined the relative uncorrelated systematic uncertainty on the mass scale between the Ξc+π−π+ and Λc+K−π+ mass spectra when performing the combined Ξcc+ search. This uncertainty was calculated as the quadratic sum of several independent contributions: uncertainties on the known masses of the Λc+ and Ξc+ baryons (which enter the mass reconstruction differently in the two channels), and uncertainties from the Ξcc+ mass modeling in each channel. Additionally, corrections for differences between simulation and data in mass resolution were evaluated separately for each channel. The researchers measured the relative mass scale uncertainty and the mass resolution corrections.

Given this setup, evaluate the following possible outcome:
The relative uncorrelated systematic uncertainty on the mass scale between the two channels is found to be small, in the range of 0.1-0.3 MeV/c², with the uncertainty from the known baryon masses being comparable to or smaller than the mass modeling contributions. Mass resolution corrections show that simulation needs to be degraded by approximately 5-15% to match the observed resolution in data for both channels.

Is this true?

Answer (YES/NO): NO